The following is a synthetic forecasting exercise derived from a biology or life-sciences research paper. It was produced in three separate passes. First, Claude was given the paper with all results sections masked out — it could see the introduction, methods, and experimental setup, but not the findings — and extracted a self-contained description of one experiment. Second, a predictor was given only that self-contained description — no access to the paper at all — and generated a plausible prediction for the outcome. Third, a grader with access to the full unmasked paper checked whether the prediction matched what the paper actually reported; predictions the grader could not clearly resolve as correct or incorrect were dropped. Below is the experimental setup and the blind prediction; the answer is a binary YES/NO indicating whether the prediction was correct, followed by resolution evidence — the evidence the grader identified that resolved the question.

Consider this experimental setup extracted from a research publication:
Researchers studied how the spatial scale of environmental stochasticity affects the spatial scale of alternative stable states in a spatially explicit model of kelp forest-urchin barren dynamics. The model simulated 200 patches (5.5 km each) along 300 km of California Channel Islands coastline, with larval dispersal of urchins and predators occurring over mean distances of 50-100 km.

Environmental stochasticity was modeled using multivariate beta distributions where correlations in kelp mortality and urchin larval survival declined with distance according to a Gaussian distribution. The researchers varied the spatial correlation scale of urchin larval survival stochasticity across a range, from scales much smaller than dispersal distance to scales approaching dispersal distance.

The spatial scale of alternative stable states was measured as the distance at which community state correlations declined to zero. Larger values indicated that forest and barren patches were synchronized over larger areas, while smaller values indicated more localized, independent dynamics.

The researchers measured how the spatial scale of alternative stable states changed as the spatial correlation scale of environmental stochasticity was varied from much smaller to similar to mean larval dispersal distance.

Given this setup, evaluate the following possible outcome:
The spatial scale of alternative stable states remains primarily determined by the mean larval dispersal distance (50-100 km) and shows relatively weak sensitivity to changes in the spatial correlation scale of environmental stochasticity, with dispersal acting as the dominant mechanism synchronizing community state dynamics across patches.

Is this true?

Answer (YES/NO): NO